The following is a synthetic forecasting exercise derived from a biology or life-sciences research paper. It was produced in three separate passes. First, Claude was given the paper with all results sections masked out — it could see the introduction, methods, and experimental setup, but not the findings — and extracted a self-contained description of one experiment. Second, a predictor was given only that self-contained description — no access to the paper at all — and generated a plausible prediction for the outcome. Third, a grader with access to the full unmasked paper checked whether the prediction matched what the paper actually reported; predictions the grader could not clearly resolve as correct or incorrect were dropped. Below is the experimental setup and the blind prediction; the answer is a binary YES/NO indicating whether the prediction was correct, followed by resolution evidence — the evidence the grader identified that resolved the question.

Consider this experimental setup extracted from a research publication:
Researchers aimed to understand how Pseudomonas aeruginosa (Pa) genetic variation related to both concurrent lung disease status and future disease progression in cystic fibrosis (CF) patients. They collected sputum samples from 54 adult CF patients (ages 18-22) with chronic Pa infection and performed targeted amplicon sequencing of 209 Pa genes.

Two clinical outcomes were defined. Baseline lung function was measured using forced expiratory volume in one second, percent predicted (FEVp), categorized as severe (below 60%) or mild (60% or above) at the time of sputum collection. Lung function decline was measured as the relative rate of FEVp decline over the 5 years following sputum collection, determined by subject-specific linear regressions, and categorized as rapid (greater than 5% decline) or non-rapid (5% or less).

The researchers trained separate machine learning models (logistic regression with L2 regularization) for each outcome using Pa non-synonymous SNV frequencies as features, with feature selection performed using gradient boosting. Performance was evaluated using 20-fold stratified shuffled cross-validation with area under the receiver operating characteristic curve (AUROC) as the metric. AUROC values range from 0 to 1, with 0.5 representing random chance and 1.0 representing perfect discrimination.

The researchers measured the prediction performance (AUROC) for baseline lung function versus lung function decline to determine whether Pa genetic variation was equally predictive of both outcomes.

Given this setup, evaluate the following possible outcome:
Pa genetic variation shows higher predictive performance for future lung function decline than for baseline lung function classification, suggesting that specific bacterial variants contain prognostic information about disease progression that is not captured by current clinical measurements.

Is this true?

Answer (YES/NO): NO